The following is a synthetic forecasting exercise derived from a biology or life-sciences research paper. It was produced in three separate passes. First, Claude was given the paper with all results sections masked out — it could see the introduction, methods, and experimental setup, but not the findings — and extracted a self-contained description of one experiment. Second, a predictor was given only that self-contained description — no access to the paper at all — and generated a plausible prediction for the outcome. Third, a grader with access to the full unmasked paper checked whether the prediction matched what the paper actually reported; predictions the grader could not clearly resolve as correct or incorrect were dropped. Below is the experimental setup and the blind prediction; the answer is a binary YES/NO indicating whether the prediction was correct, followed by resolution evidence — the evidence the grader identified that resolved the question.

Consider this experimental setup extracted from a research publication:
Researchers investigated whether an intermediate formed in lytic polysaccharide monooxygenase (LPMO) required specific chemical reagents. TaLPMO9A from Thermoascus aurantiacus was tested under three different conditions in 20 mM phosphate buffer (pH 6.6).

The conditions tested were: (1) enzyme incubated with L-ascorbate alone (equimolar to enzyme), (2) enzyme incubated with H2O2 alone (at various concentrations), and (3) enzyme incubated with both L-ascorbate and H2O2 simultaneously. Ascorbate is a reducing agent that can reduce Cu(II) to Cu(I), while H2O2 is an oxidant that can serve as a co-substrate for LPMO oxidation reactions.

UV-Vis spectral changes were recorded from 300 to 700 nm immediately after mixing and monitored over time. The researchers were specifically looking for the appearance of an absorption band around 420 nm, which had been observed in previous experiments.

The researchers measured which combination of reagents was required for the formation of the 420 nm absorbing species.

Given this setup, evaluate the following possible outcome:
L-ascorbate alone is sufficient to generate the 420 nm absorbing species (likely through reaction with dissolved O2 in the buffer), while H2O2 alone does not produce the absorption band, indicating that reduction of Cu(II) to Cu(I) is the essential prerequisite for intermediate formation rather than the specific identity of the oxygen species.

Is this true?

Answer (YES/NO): NO